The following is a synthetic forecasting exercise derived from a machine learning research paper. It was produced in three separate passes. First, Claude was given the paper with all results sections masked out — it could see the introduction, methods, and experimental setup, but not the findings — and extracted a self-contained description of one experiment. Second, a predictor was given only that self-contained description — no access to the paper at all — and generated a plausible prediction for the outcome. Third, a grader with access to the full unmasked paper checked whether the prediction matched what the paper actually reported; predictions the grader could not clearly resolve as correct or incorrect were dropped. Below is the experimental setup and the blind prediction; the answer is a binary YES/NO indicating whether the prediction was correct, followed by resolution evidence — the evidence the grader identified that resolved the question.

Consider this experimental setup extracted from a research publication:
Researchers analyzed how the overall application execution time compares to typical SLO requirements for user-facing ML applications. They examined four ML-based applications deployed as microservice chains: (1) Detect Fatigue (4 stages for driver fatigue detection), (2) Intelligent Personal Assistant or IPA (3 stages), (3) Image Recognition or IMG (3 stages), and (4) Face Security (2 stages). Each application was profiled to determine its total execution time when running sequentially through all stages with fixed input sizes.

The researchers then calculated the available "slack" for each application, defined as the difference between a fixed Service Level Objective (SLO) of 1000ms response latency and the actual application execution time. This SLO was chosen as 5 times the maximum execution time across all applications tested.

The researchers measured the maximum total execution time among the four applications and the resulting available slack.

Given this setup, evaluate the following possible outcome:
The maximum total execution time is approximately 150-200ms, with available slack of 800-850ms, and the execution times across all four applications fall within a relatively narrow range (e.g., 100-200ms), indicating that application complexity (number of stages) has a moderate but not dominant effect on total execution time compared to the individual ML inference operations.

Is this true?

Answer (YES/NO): NO